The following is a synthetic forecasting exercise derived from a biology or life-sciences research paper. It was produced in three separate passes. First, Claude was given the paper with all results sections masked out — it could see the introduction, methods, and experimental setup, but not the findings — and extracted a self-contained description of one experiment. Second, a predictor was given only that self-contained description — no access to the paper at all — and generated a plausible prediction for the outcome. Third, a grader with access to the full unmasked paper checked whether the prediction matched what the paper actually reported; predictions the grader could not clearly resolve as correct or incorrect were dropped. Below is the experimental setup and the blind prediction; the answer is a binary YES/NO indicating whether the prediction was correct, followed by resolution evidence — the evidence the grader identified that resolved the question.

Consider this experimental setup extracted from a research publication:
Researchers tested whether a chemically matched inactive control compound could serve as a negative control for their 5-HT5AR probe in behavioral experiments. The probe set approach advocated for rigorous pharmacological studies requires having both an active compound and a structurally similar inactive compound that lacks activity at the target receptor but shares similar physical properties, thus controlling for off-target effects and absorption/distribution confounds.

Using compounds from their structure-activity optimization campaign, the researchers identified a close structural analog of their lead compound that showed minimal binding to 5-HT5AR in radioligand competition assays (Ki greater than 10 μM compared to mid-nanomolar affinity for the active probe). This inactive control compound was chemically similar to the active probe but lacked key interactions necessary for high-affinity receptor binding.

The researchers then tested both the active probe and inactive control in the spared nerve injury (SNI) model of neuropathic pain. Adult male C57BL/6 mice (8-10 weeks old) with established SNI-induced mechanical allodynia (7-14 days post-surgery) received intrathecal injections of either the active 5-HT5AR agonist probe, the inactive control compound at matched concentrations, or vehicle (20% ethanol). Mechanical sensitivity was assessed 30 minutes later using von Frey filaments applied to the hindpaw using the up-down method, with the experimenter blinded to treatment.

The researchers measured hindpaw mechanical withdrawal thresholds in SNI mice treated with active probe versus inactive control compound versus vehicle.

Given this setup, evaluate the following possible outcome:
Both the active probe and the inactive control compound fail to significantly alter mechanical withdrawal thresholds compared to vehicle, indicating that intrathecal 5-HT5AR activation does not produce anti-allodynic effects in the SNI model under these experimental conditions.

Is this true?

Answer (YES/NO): NO